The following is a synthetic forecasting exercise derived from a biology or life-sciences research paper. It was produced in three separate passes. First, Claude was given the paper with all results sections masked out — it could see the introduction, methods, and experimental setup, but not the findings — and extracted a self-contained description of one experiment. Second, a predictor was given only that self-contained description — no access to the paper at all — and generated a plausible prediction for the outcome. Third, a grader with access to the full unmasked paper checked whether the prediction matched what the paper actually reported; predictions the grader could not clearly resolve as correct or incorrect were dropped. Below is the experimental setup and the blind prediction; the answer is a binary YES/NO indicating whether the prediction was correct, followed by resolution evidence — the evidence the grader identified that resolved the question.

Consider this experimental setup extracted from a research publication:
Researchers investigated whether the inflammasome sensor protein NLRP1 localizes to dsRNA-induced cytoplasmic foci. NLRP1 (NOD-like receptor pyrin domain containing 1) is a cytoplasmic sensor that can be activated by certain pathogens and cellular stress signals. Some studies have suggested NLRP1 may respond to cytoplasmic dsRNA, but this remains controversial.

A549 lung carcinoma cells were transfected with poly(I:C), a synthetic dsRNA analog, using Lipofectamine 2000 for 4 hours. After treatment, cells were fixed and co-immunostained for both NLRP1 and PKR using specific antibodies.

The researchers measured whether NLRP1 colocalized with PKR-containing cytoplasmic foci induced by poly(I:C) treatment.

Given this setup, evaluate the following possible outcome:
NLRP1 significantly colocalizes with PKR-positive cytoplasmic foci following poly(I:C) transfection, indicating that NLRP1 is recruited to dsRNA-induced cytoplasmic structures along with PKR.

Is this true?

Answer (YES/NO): YES